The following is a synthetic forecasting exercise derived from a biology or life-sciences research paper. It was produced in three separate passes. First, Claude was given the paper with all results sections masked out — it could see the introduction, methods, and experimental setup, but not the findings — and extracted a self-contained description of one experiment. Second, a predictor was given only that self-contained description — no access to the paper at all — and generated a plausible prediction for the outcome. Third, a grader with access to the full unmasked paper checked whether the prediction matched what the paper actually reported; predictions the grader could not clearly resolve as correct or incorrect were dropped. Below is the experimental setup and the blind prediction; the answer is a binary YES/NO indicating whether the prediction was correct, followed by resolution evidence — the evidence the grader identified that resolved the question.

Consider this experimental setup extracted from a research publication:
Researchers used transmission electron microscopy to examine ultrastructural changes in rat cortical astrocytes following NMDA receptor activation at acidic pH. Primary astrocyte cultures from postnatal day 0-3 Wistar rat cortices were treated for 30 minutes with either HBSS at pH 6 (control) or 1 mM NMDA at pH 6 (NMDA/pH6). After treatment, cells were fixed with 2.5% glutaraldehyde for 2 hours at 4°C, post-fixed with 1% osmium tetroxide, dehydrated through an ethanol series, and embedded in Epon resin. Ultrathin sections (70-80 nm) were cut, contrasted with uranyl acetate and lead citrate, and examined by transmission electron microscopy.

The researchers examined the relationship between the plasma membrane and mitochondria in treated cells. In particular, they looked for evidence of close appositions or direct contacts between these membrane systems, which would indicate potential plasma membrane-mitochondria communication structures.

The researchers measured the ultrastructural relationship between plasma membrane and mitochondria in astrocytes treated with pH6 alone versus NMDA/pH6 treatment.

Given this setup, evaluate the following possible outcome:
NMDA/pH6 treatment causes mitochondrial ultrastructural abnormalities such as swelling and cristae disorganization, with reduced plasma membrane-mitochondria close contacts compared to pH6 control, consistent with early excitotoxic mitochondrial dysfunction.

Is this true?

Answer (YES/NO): NO